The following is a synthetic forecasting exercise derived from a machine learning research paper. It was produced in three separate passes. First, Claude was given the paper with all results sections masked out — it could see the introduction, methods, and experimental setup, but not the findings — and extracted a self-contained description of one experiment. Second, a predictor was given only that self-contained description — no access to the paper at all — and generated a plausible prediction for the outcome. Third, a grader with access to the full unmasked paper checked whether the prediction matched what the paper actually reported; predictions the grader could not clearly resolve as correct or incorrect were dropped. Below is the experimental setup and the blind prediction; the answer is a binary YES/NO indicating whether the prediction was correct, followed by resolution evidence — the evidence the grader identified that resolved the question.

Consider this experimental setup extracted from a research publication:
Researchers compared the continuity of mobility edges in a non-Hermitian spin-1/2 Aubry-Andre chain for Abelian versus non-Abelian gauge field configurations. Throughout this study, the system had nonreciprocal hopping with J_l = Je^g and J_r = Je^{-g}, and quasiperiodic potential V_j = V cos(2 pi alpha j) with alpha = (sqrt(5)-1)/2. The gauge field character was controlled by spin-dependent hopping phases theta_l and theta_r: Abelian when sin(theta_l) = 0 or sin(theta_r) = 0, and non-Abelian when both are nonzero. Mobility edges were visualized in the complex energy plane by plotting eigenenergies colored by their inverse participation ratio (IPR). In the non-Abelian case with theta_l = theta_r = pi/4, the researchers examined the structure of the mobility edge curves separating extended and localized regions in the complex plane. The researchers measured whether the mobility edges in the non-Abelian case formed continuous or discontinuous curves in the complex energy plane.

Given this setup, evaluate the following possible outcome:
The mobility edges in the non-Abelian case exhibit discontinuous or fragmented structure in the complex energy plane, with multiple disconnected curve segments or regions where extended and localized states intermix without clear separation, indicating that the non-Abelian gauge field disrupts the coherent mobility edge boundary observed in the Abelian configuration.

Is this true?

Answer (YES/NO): NO